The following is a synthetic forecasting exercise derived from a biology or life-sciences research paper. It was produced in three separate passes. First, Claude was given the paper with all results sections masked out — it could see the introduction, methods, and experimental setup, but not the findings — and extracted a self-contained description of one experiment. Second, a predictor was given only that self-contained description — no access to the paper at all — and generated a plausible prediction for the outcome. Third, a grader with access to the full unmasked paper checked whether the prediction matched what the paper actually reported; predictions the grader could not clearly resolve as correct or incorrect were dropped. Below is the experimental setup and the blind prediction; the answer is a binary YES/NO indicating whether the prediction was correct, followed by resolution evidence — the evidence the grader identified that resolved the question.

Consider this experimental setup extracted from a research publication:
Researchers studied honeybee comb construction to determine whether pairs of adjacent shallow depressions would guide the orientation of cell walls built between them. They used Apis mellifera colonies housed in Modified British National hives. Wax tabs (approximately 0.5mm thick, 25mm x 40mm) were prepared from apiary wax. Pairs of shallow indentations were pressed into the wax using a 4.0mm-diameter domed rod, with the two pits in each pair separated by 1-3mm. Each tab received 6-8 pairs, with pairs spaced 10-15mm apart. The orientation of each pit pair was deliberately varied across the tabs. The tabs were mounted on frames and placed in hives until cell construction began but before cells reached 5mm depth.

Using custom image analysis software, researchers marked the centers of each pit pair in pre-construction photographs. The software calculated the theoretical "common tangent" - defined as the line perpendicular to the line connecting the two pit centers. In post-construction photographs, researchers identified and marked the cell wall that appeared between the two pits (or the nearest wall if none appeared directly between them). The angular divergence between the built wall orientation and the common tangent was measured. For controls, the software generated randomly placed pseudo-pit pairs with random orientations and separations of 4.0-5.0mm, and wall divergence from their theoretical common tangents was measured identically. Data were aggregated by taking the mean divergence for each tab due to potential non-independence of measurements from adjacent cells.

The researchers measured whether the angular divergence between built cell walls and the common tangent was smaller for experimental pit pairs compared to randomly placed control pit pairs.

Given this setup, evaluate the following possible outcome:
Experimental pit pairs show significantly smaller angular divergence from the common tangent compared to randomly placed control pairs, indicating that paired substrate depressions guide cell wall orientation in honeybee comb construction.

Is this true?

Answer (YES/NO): YES